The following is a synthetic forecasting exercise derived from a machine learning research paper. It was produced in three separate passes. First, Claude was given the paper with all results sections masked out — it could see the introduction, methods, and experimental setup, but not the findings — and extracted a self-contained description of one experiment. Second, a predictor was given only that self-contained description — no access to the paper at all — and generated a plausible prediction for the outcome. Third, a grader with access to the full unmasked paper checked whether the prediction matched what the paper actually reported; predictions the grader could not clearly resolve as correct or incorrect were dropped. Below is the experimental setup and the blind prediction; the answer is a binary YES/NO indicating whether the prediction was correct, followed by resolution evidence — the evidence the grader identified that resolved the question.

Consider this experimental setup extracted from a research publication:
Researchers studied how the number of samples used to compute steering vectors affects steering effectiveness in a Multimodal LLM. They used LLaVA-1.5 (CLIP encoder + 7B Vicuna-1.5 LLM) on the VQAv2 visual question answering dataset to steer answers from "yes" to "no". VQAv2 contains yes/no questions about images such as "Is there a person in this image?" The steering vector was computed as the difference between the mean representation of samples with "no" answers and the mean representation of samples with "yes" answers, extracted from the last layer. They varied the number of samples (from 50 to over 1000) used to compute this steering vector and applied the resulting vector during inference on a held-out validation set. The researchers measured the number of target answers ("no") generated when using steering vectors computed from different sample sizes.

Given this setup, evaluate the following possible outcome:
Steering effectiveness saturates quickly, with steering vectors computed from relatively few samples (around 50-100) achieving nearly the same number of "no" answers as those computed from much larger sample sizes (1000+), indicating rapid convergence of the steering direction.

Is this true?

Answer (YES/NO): NO